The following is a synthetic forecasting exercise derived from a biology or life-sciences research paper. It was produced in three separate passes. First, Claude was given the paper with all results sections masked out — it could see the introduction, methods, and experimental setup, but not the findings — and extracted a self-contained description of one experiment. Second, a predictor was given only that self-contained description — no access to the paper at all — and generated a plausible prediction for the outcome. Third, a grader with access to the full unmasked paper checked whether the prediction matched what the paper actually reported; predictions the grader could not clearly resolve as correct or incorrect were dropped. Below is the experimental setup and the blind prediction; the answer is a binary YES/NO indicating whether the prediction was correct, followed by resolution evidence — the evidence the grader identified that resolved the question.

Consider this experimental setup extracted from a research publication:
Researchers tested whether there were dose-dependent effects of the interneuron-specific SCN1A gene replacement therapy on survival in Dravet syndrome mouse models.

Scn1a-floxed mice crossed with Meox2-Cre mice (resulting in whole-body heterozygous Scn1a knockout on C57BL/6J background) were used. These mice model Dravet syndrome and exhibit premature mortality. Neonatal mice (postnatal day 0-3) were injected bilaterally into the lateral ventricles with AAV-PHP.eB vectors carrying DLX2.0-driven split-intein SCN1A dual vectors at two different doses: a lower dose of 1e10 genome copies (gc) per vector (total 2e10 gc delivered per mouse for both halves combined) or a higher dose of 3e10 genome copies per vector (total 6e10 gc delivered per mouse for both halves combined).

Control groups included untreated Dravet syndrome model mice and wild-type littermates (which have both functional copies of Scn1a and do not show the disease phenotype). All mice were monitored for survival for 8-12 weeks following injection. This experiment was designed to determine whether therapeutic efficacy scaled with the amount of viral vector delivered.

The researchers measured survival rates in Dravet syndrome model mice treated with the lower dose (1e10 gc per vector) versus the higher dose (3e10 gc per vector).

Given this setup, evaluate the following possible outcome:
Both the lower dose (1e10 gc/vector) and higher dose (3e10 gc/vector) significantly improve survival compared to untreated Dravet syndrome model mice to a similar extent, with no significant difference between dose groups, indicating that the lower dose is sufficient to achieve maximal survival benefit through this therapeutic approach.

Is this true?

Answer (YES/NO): NO